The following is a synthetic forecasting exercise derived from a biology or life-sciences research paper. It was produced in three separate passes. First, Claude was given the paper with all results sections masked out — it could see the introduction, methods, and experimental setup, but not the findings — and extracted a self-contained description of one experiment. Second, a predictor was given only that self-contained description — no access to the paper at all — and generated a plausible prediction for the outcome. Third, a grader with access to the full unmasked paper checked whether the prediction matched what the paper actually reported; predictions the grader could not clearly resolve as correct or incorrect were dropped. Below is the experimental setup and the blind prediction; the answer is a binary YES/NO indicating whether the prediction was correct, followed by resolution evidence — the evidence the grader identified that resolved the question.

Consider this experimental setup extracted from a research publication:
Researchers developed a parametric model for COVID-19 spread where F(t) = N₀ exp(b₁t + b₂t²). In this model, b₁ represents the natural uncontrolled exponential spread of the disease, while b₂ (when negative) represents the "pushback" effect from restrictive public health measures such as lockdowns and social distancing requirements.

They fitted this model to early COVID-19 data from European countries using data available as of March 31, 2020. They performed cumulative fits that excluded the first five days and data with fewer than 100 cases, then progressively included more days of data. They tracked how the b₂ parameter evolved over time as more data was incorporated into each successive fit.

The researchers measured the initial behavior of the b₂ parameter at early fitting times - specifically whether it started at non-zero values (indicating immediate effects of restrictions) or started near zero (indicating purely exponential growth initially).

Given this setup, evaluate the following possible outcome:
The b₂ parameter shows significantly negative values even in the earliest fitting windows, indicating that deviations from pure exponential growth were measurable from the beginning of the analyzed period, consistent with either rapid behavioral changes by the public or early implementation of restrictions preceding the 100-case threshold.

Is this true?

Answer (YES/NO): NO